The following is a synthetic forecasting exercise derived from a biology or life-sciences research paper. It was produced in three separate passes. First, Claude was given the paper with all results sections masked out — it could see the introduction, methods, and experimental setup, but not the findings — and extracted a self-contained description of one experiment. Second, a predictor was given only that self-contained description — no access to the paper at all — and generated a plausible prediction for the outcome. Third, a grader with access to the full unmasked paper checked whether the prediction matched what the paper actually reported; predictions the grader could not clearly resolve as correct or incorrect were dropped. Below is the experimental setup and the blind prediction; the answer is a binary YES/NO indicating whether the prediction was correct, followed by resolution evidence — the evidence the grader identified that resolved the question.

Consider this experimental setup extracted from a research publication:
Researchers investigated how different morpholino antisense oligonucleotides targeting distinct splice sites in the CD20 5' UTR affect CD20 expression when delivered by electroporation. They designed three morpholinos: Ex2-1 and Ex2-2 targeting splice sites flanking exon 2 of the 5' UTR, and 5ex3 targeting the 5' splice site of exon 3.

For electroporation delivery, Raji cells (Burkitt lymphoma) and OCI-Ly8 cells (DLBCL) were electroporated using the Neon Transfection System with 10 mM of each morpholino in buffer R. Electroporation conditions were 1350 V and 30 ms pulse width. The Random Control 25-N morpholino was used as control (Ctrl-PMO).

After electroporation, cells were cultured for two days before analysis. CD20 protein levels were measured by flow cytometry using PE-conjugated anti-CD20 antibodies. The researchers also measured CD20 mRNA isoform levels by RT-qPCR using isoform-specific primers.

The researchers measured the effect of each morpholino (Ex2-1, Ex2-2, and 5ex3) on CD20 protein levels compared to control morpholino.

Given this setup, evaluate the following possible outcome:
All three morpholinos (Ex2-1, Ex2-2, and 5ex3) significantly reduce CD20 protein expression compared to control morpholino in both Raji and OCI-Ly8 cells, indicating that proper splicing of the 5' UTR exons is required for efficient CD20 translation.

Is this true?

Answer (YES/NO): NO